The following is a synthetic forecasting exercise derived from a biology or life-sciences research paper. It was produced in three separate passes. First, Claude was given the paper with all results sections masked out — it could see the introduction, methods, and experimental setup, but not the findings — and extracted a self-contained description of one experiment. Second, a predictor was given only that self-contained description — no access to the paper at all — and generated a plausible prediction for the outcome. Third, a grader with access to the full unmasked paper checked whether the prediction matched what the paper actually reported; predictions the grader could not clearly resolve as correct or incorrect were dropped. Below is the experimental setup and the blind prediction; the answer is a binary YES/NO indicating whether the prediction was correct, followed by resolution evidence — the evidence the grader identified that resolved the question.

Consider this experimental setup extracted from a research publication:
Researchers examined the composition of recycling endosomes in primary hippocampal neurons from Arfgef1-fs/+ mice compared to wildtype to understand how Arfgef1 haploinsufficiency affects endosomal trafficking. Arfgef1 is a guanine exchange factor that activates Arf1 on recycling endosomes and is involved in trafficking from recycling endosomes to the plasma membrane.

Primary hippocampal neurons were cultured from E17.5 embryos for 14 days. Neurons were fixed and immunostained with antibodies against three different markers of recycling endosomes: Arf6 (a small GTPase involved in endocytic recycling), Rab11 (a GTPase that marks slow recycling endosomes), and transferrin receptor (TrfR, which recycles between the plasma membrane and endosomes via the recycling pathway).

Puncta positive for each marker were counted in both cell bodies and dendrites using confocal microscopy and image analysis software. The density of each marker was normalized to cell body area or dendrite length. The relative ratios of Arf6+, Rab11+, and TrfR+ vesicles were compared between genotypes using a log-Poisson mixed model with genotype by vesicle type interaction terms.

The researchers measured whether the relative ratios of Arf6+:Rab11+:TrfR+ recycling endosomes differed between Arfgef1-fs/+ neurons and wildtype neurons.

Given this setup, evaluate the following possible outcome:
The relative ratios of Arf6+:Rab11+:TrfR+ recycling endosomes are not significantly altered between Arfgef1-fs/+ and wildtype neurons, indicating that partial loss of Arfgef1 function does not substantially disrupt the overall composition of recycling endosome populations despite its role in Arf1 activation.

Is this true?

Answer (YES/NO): NO